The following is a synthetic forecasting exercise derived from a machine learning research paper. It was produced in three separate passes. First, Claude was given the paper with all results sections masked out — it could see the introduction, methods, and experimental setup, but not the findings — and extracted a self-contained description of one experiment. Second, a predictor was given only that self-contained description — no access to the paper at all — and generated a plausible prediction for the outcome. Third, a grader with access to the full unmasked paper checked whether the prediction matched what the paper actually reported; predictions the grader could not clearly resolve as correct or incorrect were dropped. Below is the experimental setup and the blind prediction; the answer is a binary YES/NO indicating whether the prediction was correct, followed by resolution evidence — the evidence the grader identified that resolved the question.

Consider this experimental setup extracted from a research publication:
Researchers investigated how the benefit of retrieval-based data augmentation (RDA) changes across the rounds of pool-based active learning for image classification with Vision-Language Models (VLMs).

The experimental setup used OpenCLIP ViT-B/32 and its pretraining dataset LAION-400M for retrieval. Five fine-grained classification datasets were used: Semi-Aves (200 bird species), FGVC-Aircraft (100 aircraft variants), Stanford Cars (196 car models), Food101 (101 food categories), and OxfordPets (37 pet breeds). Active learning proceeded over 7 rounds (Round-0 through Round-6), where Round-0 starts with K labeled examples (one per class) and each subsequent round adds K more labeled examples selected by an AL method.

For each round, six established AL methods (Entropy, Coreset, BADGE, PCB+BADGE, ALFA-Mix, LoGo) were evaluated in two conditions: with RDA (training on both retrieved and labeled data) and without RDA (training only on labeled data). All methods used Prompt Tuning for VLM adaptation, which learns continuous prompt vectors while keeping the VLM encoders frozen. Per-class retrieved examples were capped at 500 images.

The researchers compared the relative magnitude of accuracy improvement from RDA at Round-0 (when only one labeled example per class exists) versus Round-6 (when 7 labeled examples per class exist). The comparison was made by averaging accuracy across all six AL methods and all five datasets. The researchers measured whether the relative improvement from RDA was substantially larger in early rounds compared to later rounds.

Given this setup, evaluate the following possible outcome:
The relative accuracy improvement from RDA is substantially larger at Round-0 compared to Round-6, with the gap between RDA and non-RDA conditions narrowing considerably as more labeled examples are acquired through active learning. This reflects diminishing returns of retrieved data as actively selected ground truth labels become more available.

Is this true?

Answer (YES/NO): YES